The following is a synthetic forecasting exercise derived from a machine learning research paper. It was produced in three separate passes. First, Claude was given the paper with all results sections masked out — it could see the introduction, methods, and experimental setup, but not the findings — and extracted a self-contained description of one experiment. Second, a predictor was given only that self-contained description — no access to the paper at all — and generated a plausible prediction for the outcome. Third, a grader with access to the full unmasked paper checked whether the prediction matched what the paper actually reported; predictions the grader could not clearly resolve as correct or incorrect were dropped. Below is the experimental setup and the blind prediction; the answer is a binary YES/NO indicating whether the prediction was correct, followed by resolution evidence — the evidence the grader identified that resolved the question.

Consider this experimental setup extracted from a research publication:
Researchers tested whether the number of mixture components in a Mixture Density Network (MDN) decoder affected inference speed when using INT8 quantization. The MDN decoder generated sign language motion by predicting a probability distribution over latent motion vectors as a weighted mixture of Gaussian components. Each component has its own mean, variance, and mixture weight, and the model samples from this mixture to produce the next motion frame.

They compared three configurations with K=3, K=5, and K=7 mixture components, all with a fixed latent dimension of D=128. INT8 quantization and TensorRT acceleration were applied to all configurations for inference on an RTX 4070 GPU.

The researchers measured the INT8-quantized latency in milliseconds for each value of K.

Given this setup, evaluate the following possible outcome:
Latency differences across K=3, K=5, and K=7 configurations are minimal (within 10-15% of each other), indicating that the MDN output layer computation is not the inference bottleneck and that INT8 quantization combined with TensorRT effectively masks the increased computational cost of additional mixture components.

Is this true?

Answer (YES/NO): NO